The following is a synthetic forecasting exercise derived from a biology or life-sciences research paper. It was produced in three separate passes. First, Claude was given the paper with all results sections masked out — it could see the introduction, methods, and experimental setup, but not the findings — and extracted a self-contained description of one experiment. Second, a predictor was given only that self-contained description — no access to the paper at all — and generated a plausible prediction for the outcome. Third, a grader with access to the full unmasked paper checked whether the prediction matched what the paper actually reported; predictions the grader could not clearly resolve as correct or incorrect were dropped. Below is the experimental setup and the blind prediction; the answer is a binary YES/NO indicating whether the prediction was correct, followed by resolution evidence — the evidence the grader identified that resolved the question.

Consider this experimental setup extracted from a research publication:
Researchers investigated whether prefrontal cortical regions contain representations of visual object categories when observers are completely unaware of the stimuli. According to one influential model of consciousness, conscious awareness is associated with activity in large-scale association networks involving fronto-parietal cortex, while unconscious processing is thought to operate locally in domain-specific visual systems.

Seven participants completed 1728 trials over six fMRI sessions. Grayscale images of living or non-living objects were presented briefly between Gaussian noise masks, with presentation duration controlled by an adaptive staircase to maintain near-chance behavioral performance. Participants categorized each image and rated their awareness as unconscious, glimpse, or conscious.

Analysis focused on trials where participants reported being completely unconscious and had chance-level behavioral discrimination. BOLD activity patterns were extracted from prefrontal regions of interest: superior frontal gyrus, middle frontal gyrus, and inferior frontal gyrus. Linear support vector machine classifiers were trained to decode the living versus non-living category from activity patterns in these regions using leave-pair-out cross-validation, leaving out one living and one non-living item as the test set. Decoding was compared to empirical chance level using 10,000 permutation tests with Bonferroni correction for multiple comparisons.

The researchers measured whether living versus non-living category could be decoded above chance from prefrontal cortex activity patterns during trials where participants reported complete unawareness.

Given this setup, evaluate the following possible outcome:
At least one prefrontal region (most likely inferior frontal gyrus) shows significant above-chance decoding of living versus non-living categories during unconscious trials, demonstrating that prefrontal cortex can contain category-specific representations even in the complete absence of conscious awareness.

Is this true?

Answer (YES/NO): YES